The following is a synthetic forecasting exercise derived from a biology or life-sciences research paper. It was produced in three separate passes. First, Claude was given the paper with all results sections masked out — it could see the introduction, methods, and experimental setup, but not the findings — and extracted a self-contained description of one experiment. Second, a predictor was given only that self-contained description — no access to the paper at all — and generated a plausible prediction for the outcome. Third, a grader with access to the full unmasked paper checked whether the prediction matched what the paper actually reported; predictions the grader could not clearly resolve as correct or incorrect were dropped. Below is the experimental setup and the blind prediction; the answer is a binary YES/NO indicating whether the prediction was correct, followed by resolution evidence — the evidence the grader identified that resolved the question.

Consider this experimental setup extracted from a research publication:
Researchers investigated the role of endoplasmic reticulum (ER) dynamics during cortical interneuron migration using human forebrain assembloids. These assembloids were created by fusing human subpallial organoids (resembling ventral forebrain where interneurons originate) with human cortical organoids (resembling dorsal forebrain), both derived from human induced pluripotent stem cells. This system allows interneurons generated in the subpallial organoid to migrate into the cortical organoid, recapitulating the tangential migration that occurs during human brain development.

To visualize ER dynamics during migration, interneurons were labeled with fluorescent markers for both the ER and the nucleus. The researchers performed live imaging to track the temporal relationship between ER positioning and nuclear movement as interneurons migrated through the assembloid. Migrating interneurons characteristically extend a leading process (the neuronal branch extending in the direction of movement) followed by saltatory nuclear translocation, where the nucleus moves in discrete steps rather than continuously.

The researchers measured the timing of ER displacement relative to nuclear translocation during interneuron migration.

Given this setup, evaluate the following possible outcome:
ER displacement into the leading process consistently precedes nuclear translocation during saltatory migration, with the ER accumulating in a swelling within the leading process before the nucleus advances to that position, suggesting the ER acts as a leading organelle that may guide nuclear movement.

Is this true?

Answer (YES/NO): YES